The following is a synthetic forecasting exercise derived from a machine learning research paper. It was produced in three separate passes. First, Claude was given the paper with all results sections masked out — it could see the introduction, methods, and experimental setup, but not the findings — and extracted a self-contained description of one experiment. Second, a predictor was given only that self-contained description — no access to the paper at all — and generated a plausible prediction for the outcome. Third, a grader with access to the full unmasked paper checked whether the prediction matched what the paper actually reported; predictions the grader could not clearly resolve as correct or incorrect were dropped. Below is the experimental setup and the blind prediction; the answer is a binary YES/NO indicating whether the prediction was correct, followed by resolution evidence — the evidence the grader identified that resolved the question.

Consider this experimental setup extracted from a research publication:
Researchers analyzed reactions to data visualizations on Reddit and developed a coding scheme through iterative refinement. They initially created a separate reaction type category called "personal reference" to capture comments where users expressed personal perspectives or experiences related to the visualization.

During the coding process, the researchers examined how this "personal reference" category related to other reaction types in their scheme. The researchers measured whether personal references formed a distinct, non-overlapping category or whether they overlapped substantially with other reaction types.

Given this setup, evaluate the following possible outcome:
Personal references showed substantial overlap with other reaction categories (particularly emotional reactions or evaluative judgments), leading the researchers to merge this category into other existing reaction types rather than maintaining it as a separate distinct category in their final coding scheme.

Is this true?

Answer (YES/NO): YES